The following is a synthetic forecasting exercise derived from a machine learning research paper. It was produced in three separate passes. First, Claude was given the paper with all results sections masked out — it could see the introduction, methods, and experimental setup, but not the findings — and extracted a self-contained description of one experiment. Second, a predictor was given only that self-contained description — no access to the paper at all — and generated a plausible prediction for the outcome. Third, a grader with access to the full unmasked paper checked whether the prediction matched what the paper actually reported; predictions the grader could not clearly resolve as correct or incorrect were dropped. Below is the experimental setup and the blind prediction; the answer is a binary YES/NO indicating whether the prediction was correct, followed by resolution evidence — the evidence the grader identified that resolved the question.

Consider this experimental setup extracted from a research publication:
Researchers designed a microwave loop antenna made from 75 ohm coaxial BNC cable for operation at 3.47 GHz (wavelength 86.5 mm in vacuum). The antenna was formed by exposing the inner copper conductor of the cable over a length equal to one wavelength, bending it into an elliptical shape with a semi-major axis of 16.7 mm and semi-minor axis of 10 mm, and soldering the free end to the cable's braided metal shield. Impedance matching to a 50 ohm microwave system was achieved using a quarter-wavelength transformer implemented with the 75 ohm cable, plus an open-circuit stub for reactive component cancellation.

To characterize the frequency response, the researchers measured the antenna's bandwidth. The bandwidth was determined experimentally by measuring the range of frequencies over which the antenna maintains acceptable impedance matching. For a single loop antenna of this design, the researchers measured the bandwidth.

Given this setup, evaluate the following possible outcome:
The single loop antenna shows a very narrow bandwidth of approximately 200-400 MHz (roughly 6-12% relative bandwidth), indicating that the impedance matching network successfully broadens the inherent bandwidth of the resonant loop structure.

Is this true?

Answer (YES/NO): NO